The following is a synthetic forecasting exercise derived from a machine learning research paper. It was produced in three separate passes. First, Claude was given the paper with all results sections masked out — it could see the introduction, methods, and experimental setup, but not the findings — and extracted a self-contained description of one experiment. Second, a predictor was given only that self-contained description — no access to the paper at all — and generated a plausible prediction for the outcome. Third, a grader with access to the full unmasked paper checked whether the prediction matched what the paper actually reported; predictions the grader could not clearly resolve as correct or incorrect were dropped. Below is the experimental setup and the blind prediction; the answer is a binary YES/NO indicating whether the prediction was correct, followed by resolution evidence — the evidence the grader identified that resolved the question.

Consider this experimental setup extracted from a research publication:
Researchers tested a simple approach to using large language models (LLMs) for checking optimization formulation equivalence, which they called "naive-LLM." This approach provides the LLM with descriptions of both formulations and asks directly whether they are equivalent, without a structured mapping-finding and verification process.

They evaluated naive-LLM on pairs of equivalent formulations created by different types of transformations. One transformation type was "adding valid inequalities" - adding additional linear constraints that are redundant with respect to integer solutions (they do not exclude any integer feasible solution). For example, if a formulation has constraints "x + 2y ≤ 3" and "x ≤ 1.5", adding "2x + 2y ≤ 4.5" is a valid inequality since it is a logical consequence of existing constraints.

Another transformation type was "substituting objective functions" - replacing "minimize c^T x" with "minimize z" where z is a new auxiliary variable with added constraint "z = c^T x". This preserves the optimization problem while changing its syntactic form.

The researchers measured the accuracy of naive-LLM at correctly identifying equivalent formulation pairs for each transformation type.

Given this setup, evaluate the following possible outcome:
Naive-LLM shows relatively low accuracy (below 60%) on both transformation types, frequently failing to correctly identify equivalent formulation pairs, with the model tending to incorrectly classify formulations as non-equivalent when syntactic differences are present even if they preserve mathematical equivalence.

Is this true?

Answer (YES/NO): NO